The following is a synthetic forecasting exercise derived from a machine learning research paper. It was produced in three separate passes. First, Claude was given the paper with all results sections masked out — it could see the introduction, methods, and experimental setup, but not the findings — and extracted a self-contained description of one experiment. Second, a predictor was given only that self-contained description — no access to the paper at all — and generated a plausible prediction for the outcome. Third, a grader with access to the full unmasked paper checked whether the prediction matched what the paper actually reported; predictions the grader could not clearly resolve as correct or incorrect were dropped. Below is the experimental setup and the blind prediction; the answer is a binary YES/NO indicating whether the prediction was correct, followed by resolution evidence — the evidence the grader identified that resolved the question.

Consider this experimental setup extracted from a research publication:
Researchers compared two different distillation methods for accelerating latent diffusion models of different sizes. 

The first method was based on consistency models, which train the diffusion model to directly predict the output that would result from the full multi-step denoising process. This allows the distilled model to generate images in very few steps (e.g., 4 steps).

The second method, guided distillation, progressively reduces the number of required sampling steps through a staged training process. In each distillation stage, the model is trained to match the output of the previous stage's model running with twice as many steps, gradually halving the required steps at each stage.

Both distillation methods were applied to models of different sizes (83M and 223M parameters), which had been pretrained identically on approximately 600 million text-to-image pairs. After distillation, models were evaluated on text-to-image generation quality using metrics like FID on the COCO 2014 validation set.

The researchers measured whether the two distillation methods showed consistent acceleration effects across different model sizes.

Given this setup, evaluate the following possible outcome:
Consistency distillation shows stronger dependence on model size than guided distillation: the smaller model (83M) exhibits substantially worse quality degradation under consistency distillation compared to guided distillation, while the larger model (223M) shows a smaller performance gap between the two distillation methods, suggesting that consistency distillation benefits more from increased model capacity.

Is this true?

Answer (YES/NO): NO